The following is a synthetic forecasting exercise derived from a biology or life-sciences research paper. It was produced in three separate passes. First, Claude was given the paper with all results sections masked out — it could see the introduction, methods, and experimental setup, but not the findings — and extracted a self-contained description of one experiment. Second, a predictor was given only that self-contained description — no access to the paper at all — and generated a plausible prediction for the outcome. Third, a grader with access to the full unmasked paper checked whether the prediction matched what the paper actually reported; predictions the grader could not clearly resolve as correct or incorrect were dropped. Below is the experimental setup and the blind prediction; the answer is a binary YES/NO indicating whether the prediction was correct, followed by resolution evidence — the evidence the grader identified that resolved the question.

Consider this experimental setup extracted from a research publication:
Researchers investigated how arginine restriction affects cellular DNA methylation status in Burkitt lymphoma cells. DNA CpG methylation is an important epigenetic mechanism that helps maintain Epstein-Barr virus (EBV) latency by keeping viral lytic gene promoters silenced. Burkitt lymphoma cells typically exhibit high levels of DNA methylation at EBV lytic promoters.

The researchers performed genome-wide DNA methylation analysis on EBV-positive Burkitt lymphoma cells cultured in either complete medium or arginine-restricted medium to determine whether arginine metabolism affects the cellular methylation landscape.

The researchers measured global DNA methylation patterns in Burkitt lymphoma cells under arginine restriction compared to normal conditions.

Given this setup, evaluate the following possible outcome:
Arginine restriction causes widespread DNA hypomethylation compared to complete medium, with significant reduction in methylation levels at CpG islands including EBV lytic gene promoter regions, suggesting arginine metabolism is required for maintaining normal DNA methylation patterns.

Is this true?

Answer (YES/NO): NO